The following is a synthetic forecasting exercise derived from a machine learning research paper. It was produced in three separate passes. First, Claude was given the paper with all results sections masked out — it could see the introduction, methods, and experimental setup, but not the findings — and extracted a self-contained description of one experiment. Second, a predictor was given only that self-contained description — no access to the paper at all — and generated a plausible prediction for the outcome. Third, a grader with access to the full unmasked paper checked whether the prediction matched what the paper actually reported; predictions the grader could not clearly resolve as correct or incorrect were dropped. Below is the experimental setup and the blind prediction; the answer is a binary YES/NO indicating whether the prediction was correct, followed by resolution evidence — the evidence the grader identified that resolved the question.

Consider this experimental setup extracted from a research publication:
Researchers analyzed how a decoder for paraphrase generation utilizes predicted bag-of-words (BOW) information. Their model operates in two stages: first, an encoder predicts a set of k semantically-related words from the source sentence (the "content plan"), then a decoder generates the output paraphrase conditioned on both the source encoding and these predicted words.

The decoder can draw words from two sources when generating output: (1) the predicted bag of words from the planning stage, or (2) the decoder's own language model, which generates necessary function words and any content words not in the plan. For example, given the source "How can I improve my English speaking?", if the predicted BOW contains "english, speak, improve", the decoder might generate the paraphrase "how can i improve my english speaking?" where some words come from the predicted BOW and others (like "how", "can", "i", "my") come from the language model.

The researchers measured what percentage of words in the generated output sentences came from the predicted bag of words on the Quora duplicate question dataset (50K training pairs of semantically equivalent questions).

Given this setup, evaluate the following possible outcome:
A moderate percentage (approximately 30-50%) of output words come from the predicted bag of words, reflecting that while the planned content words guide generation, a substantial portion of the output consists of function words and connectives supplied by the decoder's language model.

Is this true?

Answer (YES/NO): NO